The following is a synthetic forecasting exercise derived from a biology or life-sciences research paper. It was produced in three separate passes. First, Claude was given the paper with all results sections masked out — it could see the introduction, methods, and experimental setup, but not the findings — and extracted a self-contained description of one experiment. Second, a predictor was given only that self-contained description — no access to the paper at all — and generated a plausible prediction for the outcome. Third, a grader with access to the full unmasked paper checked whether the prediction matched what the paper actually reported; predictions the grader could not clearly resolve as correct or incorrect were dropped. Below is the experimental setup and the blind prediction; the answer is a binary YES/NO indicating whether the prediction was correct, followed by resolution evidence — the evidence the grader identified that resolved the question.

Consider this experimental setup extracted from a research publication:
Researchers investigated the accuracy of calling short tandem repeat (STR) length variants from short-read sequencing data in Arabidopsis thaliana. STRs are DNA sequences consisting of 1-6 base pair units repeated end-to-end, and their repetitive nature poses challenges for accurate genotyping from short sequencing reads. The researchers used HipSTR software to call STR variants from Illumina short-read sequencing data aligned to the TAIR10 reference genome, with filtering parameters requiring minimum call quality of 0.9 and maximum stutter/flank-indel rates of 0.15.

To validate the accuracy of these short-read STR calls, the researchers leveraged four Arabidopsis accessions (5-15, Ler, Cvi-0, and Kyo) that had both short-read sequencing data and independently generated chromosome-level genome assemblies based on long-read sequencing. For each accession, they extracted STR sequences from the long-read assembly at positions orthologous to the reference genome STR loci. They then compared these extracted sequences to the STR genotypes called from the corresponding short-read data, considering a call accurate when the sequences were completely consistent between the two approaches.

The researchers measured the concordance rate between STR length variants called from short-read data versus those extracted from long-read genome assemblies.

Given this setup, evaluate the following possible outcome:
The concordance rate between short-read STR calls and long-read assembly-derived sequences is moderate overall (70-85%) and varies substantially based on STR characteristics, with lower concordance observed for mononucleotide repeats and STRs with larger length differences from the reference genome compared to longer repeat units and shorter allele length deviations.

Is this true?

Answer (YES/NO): NO